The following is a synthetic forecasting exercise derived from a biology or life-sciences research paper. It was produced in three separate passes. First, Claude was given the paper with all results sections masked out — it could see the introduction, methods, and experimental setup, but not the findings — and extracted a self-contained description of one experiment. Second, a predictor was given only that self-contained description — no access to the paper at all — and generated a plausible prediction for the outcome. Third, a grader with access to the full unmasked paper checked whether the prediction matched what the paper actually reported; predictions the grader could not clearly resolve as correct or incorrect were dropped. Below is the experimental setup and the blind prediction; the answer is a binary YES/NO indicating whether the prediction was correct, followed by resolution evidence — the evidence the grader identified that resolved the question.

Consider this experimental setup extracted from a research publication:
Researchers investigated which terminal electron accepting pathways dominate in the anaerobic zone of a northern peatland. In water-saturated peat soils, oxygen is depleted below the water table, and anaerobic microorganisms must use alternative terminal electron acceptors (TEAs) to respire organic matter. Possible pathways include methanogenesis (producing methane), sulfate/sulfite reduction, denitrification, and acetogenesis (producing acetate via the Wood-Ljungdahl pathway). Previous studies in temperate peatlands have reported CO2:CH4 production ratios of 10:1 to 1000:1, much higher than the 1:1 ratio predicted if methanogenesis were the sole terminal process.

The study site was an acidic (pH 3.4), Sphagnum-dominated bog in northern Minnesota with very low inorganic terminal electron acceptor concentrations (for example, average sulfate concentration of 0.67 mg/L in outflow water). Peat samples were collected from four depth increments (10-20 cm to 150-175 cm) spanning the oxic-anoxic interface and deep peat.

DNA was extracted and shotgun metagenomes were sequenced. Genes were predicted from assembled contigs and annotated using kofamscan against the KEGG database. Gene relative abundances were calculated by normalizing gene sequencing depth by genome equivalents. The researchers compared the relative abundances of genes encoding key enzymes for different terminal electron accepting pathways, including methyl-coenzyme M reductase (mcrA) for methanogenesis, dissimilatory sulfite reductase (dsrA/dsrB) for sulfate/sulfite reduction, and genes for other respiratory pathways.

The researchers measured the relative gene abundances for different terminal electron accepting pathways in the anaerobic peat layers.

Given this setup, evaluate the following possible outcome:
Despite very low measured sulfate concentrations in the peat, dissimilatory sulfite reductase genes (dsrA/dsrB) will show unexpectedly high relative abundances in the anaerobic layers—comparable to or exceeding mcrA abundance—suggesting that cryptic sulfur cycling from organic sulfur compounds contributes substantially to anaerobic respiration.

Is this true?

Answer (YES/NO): YES